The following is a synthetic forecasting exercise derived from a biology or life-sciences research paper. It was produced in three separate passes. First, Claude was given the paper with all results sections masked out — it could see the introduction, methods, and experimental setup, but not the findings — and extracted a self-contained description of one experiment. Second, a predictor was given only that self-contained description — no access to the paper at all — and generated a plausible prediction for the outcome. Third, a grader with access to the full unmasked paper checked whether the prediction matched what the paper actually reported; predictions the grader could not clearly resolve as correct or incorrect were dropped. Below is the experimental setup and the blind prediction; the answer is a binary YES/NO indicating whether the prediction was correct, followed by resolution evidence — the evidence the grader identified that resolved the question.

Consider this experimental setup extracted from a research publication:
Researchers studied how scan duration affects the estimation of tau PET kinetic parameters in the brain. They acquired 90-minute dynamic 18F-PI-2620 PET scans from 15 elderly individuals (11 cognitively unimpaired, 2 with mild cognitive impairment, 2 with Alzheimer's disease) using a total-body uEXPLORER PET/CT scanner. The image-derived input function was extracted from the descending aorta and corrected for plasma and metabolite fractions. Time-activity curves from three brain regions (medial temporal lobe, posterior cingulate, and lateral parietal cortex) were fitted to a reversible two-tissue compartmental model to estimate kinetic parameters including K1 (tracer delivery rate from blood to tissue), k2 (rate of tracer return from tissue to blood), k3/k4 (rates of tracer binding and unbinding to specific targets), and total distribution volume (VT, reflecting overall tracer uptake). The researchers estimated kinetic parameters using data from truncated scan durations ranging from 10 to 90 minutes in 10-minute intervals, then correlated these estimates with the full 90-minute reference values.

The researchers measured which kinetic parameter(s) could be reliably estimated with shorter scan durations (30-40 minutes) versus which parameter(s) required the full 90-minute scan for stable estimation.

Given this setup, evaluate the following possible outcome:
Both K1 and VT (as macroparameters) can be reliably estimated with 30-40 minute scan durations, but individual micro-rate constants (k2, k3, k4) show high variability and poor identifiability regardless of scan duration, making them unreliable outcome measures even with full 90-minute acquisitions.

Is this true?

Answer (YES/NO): NO